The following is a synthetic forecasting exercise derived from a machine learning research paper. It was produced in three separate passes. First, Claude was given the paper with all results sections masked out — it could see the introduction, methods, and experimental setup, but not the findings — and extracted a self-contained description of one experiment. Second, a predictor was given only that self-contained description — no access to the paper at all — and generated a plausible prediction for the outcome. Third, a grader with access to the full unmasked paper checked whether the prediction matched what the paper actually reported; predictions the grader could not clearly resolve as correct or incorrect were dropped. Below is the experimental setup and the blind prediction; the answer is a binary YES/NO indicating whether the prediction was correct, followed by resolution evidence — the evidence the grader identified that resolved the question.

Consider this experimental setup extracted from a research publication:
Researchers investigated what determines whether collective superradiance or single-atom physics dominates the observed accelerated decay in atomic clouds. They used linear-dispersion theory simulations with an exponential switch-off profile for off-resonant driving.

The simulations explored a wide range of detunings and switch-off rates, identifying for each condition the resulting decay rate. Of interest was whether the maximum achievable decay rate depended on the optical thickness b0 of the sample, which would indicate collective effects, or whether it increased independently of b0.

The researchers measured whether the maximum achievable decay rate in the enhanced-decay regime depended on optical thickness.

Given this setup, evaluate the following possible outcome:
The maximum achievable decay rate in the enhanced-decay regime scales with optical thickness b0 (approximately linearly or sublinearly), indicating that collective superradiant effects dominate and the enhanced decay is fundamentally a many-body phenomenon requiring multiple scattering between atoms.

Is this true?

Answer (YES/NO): NO